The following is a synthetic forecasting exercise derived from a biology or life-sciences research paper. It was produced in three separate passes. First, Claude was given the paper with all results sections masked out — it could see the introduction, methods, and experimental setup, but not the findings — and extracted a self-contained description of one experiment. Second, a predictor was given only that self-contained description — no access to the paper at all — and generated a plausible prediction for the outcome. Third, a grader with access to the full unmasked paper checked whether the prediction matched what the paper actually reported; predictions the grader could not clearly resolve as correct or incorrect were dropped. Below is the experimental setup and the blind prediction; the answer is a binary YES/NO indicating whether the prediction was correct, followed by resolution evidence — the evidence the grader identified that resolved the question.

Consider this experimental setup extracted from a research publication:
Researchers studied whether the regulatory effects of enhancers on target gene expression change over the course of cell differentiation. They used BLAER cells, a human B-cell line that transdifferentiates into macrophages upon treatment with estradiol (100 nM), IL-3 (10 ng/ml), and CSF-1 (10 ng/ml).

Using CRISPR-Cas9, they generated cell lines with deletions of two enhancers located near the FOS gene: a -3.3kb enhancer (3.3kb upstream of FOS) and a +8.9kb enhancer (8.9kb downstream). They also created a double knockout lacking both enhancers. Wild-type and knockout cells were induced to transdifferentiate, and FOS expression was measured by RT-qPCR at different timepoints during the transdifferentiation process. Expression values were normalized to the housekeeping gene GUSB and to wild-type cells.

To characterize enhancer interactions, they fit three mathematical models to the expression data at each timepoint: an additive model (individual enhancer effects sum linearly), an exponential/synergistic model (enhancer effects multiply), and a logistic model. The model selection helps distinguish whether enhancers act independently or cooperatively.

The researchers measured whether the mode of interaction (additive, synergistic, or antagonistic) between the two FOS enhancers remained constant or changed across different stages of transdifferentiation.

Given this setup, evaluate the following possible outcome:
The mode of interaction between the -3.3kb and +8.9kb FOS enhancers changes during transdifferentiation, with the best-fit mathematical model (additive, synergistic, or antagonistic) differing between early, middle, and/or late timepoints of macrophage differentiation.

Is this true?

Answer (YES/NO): YES